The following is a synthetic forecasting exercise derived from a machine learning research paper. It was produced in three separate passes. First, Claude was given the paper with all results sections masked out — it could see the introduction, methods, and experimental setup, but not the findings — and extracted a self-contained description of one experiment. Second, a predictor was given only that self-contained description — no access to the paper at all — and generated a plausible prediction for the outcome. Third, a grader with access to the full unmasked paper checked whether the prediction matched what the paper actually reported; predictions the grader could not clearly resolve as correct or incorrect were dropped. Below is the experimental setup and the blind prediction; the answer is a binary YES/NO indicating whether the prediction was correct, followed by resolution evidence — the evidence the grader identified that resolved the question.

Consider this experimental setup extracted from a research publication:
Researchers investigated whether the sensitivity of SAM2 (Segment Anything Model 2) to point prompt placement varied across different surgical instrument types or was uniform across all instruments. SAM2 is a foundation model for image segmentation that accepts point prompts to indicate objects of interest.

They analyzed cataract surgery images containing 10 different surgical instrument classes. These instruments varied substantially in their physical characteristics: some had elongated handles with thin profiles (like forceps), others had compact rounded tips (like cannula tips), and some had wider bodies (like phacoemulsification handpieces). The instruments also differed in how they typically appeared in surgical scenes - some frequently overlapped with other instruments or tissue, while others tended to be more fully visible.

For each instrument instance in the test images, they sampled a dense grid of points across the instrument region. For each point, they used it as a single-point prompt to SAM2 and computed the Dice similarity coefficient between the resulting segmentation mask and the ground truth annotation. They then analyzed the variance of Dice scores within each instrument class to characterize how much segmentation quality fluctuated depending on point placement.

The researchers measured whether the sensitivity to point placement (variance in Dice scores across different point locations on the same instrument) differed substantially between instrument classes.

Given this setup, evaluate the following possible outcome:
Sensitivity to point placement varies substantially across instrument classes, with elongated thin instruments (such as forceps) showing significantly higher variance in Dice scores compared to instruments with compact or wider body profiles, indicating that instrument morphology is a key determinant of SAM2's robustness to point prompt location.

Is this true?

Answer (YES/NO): NO